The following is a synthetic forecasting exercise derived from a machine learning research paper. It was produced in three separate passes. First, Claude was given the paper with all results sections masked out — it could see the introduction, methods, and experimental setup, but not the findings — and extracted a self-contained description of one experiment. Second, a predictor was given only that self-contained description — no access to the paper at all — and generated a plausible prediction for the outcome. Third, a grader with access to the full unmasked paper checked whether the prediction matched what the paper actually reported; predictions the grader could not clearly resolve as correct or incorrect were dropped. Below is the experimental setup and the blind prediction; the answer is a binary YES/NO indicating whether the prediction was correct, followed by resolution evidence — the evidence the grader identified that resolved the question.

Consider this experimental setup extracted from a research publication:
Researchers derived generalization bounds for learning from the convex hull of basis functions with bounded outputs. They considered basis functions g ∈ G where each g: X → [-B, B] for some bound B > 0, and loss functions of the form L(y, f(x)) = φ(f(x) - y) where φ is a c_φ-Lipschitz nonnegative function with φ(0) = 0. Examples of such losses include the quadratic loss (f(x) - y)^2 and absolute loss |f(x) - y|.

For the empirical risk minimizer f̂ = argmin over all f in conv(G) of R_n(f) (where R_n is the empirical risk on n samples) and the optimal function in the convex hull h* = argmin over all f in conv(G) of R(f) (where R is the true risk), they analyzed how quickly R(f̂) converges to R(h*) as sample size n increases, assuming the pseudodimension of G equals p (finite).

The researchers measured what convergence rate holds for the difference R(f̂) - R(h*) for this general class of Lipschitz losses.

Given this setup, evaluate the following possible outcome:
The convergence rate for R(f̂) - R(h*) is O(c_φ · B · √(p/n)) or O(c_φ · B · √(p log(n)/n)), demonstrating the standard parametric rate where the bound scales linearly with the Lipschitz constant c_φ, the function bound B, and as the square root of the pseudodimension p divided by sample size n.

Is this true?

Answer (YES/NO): YES